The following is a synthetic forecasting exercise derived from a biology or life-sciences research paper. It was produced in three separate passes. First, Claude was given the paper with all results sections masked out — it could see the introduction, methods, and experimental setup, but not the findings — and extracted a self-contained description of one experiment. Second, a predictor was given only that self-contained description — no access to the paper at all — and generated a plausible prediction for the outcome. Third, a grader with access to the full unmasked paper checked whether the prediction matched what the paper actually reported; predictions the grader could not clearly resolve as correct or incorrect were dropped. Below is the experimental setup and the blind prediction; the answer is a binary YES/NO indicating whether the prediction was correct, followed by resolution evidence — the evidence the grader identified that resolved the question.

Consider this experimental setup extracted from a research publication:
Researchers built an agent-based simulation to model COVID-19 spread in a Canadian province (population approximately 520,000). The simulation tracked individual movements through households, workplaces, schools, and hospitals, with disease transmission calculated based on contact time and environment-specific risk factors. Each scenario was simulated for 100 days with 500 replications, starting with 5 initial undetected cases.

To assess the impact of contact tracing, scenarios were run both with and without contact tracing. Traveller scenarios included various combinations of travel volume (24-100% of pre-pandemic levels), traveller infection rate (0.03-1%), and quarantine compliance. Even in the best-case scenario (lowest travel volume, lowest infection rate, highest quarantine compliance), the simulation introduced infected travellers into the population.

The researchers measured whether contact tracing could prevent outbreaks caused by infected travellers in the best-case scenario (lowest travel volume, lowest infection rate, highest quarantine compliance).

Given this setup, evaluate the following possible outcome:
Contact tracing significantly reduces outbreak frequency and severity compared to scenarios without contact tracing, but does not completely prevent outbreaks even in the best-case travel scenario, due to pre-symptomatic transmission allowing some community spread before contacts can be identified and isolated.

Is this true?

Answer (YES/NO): YES